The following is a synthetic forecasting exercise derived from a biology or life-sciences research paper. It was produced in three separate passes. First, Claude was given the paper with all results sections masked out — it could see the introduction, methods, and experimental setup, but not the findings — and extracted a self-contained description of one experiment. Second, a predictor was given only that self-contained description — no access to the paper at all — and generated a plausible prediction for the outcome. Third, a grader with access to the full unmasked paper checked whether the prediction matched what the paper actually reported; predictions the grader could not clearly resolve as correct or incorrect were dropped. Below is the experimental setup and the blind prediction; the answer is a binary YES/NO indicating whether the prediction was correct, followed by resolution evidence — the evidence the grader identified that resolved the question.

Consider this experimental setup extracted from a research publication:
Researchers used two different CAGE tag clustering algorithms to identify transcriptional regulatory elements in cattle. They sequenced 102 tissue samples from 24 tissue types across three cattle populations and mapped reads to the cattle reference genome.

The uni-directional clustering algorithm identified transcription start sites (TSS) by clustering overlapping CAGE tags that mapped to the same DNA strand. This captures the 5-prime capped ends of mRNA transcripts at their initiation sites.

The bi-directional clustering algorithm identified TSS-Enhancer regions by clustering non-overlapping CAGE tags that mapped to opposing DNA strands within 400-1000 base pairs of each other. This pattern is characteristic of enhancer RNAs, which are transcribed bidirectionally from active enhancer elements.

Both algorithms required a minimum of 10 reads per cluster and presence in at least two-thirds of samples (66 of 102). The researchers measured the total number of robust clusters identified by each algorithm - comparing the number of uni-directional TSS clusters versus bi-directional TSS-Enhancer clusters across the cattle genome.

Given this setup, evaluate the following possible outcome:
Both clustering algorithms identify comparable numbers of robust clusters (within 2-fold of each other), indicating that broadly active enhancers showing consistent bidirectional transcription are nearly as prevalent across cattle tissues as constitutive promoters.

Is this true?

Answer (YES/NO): NO